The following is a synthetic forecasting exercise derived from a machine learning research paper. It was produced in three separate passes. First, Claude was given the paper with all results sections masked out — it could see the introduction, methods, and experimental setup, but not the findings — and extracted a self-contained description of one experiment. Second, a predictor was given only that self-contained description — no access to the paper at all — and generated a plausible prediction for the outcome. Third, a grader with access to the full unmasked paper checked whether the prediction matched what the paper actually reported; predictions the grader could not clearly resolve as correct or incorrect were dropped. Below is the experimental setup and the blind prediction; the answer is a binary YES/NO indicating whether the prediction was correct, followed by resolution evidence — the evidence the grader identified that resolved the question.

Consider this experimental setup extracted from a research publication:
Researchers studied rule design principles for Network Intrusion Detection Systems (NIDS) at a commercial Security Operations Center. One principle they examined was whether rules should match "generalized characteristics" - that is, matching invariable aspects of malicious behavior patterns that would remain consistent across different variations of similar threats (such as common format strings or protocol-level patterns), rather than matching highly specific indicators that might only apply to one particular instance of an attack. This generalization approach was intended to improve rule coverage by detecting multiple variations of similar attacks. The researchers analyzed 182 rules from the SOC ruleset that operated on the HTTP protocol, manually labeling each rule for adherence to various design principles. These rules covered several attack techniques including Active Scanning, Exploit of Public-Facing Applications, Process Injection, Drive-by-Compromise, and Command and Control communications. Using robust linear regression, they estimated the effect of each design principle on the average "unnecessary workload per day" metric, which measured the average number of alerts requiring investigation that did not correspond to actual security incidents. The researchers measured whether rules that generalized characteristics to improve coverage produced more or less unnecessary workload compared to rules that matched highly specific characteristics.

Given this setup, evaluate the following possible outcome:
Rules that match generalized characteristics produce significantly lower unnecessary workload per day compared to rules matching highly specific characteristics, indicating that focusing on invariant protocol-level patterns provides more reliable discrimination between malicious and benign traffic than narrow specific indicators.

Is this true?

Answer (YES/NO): NO